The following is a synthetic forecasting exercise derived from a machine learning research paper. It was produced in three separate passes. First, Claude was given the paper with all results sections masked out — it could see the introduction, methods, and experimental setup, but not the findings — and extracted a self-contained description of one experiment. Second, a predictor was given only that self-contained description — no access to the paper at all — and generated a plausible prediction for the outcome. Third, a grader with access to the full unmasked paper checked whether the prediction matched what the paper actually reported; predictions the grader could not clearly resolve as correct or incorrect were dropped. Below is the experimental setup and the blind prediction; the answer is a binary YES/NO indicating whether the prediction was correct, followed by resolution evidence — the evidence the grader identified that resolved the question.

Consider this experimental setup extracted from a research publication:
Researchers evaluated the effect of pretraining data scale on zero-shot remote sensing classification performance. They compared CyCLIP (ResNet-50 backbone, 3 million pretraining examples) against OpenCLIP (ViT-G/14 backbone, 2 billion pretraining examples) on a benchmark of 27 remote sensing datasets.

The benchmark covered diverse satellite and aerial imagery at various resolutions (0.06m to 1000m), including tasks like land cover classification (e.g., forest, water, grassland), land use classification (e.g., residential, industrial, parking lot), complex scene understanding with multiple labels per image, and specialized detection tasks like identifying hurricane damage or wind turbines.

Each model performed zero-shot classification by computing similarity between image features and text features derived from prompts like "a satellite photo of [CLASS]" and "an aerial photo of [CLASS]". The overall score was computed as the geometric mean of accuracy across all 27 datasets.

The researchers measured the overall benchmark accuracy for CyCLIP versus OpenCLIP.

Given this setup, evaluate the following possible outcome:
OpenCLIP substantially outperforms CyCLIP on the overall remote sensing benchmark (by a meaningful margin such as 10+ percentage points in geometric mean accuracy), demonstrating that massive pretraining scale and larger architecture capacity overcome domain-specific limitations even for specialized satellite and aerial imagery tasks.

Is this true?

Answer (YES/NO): YES